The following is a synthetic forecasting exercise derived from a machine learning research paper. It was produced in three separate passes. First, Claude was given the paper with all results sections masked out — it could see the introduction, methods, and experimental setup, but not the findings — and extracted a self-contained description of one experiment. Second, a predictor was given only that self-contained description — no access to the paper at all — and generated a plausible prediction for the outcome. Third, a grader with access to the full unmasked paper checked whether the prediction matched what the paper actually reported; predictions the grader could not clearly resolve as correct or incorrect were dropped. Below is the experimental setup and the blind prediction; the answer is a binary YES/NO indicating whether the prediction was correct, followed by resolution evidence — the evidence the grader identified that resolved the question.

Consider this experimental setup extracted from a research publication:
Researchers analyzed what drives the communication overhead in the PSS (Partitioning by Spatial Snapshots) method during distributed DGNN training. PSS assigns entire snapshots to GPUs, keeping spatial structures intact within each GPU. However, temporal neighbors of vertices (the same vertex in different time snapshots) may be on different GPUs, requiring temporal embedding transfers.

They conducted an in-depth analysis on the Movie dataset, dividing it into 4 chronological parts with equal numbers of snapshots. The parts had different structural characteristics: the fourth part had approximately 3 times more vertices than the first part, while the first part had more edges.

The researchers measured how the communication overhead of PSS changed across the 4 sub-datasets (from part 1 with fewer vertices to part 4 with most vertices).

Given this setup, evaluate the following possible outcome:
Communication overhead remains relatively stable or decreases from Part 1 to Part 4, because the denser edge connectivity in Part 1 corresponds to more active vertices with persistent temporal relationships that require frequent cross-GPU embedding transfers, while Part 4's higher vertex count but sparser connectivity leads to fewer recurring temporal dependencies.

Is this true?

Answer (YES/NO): NO